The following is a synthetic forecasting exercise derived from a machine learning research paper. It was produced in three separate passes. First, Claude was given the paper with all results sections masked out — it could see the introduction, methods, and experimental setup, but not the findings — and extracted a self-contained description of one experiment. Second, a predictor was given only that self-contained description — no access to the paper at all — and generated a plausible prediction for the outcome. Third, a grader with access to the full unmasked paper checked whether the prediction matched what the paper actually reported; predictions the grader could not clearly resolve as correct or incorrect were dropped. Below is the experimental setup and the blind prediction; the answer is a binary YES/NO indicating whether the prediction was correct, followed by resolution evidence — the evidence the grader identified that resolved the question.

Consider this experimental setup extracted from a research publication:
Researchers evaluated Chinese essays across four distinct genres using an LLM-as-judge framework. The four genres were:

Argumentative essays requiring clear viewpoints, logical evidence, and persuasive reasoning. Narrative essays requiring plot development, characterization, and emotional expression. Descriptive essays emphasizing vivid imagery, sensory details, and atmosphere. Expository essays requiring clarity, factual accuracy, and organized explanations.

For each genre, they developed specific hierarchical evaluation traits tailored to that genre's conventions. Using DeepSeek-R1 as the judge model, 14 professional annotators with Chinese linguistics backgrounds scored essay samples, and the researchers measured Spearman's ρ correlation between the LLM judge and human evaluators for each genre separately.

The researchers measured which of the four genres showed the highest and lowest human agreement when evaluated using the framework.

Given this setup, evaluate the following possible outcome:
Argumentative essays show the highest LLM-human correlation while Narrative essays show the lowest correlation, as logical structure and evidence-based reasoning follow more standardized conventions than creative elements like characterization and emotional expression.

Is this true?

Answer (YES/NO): NO